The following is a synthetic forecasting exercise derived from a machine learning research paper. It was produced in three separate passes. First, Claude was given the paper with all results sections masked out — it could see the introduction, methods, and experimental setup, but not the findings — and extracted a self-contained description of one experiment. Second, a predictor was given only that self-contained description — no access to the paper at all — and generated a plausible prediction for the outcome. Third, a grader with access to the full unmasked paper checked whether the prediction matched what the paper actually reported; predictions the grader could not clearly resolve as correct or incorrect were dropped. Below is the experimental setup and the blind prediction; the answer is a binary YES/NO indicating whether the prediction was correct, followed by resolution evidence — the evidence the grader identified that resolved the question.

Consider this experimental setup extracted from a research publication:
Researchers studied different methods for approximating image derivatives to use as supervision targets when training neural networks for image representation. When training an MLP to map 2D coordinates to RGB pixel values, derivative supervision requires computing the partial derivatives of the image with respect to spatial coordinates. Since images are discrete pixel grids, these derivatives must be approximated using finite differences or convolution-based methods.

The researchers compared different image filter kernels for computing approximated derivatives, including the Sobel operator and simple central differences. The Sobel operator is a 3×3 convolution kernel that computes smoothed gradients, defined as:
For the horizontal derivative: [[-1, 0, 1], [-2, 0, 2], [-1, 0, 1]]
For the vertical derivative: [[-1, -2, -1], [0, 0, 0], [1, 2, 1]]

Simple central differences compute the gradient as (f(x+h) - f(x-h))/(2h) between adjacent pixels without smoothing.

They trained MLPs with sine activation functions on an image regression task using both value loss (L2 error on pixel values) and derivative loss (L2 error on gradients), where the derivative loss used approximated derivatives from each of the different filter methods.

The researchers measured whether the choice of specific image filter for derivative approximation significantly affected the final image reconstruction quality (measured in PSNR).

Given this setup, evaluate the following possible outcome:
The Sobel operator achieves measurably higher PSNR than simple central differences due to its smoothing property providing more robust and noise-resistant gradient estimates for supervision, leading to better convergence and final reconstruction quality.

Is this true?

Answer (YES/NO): NO